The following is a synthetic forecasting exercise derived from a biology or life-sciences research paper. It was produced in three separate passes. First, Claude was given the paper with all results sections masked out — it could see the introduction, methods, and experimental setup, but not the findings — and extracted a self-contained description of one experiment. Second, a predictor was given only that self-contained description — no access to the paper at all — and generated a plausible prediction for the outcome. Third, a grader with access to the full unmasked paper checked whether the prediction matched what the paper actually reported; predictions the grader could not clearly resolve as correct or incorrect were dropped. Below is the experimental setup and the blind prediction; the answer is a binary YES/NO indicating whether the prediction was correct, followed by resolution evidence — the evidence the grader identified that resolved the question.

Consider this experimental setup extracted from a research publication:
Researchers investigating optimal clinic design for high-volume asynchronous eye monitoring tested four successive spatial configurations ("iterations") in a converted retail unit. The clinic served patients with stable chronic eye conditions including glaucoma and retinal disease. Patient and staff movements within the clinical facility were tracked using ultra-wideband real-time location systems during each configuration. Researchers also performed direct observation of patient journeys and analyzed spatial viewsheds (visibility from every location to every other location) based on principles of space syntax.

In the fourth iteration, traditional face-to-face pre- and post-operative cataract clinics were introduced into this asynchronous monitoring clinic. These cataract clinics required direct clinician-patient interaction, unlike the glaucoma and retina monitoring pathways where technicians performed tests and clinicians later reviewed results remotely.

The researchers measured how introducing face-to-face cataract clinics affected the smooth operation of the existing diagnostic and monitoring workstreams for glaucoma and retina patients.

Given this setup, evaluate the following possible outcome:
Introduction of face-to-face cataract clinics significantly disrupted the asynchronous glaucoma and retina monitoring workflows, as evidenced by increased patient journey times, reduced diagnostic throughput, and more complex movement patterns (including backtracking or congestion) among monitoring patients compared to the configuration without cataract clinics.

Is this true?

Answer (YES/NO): NO